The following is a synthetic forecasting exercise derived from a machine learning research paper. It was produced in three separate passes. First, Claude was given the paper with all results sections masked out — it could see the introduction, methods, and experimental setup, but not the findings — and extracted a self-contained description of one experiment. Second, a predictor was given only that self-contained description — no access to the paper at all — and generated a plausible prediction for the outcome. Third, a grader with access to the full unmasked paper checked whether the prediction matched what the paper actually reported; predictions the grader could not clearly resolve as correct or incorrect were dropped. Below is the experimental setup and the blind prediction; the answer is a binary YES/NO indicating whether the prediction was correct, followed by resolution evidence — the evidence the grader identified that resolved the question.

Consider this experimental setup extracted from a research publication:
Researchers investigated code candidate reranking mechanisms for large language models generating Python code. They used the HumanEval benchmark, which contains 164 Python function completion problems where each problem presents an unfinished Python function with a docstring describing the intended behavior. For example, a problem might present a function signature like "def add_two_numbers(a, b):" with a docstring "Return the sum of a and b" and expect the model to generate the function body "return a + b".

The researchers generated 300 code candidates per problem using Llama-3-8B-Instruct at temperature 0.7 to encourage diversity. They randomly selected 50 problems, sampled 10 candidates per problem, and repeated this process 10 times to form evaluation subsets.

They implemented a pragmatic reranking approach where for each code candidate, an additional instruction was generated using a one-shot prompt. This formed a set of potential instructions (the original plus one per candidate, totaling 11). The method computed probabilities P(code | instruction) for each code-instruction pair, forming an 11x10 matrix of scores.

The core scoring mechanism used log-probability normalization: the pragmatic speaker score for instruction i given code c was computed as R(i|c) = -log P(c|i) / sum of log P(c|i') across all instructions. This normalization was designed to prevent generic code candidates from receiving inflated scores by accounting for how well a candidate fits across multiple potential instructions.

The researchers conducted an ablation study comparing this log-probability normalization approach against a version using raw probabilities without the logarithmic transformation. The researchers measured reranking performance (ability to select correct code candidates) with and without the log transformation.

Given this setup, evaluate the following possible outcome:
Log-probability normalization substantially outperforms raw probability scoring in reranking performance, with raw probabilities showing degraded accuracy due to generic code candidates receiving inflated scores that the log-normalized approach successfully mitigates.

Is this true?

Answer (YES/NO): YES